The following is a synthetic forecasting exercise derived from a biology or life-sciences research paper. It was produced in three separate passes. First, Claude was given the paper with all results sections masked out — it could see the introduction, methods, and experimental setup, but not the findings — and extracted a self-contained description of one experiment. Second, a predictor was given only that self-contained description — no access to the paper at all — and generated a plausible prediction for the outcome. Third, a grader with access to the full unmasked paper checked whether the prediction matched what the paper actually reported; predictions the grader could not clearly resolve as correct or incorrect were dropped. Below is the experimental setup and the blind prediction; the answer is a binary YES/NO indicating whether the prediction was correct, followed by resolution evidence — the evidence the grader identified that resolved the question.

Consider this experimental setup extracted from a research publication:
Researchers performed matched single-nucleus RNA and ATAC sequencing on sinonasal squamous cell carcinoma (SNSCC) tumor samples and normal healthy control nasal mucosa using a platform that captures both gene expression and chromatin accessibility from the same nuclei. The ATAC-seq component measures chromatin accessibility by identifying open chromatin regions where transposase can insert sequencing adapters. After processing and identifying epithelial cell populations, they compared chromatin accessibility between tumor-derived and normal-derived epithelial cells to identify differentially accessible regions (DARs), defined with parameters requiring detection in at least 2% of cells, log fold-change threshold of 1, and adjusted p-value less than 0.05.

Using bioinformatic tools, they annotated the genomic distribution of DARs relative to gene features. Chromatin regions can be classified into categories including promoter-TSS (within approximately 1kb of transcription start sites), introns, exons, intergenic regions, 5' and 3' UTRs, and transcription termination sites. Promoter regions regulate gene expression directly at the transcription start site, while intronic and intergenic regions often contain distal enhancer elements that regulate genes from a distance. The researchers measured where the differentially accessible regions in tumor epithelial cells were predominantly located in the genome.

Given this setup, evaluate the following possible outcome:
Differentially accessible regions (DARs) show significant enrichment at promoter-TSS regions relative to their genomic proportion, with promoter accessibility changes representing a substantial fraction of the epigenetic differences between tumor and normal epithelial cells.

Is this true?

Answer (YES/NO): YES